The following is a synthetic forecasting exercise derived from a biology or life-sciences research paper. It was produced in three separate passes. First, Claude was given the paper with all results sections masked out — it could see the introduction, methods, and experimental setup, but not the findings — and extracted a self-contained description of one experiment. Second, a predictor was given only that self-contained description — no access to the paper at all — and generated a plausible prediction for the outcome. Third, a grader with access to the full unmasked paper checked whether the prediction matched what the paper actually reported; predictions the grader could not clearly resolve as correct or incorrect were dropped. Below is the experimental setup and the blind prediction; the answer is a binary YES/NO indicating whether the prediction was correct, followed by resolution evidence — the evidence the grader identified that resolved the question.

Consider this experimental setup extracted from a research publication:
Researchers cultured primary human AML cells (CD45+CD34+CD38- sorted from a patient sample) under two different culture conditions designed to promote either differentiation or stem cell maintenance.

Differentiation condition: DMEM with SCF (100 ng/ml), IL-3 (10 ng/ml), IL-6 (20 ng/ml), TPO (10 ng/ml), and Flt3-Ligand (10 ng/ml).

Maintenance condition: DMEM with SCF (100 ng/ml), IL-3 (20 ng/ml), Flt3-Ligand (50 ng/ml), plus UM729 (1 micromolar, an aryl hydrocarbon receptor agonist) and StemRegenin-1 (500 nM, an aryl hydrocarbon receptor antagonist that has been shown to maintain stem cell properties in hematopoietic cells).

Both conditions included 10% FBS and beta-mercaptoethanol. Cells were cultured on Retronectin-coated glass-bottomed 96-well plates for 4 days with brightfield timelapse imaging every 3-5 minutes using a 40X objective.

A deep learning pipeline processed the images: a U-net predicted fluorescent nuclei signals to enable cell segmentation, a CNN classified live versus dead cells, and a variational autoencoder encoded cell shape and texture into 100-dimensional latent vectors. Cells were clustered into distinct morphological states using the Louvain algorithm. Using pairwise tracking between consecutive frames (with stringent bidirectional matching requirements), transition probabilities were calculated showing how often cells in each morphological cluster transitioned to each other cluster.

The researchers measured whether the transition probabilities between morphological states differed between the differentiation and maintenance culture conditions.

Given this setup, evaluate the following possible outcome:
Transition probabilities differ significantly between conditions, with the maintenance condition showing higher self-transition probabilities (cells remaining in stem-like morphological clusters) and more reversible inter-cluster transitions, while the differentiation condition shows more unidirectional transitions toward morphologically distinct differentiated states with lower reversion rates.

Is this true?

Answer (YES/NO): NO